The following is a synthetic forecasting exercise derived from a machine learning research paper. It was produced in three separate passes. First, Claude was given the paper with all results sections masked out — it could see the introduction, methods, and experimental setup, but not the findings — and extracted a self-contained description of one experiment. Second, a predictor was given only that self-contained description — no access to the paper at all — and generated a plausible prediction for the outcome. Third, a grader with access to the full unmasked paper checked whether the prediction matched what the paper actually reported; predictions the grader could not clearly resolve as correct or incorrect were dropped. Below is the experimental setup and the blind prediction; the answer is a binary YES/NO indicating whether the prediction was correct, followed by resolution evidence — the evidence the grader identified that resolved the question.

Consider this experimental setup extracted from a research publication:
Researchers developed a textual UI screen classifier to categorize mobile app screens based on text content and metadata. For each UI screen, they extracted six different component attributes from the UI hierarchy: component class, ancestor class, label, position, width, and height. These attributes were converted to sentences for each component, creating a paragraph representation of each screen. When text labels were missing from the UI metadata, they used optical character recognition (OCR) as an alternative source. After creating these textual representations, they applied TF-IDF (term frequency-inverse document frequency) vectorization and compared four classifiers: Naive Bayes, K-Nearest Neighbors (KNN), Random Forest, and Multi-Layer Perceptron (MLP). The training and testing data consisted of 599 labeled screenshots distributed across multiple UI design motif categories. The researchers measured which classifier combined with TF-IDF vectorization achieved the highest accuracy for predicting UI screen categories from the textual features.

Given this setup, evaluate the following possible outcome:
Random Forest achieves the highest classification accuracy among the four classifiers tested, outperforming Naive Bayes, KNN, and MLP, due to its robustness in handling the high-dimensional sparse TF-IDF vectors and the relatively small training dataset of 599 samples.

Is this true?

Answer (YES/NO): NO